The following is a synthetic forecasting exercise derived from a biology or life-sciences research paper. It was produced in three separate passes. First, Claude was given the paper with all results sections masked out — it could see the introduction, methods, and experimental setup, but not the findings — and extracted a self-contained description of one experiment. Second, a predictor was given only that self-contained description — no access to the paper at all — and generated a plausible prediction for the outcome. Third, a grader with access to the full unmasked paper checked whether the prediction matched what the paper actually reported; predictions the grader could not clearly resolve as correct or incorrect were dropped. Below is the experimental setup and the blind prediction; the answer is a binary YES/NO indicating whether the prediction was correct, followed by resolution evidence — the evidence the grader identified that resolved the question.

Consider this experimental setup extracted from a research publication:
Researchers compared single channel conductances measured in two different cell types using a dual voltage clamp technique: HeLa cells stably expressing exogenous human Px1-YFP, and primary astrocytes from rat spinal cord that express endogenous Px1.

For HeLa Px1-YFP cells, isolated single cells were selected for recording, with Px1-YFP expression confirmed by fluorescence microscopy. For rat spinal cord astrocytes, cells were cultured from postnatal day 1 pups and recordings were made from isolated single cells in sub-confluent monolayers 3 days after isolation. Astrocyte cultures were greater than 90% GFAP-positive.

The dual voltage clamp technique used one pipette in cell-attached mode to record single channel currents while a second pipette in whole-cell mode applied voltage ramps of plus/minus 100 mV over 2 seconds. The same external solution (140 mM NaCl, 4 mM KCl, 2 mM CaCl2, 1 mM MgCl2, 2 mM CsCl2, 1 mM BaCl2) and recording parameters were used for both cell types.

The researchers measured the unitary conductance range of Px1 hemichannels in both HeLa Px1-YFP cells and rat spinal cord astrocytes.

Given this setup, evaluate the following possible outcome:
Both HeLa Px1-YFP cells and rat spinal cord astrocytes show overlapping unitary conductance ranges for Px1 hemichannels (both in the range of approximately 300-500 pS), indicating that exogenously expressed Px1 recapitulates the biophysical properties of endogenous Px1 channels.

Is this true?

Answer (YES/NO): NO